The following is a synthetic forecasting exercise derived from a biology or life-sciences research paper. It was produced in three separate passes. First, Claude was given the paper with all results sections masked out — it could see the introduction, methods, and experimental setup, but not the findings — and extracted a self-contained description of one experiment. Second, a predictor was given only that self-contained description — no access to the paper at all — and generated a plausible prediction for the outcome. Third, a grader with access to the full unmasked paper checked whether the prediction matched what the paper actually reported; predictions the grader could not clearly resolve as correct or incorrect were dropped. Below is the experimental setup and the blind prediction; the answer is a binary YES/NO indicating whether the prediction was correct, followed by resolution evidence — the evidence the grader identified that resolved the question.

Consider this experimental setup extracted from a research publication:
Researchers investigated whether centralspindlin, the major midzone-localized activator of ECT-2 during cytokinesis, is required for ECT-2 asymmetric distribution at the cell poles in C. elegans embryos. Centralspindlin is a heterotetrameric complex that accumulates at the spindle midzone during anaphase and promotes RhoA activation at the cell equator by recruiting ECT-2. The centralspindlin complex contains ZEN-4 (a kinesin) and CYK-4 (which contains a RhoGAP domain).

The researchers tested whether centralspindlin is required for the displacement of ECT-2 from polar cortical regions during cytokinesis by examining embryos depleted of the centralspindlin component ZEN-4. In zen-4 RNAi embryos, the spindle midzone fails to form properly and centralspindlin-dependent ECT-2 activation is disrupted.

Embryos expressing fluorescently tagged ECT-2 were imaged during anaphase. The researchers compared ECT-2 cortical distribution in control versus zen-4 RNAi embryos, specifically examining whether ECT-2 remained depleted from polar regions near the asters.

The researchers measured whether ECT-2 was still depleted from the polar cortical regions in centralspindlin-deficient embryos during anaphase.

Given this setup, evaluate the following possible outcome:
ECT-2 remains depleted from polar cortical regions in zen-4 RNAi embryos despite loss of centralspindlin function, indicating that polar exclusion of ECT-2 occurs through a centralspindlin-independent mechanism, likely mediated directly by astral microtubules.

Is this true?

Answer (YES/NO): NO